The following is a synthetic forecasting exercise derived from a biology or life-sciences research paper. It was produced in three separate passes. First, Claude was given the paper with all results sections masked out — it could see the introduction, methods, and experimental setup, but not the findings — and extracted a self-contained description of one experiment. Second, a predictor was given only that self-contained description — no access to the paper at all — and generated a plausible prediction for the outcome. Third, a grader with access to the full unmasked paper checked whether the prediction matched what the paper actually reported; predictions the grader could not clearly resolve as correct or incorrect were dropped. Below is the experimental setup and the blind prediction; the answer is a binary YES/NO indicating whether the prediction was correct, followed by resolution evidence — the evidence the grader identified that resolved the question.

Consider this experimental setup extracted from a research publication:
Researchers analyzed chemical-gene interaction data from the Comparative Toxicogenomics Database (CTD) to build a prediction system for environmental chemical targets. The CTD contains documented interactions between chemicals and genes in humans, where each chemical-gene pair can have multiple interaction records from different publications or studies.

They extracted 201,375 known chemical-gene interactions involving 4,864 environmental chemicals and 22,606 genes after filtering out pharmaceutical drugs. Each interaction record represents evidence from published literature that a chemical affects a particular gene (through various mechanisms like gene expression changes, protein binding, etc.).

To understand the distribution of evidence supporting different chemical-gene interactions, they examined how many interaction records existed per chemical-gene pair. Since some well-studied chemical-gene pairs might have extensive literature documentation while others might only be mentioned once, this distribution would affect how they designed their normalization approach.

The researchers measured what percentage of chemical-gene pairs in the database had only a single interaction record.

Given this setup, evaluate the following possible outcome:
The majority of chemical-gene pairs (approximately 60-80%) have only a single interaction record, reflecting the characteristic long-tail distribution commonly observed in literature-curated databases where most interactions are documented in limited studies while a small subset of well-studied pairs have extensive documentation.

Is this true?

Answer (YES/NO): YES